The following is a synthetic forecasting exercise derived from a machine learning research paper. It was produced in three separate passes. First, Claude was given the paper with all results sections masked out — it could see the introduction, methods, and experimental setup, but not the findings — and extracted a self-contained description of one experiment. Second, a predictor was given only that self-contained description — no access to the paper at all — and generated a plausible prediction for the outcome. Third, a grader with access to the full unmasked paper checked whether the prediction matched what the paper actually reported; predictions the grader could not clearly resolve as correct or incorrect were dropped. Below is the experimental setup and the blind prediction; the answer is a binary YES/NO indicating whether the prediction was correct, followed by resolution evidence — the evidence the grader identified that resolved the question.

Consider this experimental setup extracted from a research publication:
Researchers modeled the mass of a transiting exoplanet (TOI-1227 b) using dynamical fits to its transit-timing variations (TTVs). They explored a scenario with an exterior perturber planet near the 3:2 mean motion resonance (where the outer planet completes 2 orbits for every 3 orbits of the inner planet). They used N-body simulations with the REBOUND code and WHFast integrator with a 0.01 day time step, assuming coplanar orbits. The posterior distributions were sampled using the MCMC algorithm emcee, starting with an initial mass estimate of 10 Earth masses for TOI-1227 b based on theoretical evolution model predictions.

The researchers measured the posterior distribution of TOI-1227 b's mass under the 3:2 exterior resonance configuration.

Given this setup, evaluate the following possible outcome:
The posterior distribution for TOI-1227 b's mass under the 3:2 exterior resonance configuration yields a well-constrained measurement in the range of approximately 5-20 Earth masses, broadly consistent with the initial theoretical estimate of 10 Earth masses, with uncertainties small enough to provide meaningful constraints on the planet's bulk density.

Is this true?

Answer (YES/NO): NO